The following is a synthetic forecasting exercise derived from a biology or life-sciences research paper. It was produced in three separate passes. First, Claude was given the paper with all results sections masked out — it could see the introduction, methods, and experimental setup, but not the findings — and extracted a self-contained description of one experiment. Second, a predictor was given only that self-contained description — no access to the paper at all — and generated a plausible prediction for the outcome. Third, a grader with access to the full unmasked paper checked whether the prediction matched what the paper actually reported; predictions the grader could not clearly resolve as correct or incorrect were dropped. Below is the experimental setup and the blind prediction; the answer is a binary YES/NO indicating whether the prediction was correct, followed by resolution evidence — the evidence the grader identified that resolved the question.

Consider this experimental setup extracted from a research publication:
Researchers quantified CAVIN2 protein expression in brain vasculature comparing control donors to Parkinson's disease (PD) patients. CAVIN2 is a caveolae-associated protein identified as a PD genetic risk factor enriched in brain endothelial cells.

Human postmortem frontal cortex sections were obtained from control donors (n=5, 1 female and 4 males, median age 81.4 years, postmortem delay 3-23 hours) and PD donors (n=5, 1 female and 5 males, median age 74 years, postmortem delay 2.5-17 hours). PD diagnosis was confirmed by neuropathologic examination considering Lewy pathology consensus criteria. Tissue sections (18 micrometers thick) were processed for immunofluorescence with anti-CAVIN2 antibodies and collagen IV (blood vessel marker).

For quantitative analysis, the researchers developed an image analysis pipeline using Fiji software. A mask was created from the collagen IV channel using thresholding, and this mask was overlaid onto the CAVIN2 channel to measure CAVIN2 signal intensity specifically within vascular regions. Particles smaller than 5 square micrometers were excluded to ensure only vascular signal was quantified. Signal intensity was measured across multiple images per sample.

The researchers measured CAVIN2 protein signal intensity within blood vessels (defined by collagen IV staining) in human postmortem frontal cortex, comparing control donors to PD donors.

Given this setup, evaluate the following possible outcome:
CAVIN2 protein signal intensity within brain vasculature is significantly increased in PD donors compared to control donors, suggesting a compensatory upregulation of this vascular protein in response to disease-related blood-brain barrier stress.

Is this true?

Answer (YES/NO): NO